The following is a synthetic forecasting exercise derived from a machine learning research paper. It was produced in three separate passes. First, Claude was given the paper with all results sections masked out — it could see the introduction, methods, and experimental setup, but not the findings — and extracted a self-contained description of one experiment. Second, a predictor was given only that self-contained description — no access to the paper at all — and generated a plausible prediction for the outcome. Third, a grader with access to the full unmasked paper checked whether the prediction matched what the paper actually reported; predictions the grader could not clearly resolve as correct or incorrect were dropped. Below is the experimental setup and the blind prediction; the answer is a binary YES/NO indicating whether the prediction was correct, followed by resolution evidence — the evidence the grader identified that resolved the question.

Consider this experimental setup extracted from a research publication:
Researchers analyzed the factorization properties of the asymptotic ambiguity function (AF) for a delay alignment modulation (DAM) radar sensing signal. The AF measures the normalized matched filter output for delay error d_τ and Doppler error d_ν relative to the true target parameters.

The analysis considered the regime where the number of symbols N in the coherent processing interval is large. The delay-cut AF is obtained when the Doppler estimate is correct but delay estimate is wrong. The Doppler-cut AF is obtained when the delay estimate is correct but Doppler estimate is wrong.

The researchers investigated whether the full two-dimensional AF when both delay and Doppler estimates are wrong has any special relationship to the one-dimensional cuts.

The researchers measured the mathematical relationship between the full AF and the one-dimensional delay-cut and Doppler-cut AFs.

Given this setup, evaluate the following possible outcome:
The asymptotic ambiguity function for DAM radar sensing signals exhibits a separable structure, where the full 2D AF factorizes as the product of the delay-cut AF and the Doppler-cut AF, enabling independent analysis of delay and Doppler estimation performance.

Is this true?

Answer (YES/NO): YES